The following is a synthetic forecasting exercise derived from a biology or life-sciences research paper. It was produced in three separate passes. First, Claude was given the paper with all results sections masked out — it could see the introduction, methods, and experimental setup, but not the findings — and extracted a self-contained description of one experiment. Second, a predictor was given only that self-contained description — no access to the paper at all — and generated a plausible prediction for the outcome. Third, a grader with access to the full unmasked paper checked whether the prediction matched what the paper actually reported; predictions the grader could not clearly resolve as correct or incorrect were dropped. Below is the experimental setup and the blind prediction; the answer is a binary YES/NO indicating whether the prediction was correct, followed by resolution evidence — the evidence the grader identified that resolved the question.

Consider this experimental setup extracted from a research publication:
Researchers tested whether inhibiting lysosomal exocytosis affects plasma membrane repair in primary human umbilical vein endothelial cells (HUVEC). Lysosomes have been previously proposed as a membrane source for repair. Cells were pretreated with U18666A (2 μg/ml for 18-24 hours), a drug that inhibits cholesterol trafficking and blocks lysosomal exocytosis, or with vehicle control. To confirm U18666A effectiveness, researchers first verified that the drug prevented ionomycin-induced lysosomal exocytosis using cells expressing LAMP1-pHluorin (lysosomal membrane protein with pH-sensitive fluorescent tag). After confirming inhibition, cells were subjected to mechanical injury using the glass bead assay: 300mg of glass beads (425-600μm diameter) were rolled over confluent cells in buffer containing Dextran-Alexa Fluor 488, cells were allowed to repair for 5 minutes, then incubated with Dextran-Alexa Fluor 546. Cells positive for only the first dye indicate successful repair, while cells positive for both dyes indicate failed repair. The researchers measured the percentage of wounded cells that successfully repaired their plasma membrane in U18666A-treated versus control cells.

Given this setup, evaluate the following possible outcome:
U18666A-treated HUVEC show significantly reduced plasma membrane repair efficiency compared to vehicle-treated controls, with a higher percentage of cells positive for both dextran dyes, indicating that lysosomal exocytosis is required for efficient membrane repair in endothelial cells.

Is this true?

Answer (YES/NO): NO